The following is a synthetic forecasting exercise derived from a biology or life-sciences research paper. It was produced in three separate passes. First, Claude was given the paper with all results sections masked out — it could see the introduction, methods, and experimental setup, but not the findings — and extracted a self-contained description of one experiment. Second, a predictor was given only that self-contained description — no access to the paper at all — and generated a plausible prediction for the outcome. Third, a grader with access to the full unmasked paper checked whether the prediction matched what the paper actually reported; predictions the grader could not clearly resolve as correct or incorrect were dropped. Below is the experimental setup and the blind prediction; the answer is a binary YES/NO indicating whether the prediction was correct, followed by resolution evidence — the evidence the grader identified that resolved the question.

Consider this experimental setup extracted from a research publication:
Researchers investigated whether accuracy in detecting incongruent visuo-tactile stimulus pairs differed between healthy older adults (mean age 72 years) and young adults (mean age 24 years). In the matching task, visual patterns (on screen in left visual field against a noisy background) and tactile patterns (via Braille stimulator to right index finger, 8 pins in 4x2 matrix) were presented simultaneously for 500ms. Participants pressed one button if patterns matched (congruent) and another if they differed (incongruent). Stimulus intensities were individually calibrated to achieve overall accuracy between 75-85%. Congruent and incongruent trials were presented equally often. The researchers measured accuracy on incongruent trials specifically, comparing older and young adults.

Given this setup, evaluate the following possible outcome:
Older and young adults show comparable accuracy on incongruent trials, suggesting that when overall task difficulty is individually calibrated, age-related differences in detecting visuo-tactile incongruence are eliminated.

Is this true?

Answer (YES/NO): NO